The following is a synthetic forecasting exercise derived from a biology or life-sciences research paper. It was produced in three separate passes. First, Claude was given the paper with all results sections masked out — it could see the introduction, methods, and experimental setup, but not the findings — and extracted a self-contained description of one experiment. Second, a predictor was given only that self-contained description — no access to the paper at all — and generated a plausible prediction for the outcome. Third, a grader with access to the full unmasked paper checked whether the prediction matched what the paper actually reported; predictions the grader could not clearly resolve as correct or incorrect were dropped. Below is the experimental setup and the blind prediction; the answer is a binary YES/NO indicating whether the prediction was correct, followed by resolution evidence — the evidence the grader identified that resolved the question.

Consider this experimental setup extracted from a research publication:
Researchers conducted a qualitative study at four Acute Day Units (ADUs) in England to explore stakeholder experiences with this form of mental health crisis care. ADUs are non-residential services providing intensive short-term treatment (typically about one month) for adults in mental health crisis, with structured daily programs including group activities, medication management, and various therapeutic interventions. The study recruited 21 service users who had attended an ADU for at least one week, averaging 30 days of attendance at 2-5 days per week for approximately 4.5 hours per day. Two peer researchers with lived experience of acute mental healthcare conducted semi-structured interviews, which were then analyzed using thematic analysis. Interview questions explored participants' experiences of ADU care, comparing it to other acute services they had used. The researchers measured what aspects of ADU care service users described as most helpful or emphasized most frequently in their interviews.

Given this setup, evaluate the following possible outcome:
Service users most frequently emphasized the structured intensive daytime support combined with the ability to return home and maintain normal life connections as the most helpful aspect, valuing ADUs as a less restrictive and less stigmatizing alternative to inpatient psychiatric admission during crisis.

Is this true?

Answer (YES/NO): NO